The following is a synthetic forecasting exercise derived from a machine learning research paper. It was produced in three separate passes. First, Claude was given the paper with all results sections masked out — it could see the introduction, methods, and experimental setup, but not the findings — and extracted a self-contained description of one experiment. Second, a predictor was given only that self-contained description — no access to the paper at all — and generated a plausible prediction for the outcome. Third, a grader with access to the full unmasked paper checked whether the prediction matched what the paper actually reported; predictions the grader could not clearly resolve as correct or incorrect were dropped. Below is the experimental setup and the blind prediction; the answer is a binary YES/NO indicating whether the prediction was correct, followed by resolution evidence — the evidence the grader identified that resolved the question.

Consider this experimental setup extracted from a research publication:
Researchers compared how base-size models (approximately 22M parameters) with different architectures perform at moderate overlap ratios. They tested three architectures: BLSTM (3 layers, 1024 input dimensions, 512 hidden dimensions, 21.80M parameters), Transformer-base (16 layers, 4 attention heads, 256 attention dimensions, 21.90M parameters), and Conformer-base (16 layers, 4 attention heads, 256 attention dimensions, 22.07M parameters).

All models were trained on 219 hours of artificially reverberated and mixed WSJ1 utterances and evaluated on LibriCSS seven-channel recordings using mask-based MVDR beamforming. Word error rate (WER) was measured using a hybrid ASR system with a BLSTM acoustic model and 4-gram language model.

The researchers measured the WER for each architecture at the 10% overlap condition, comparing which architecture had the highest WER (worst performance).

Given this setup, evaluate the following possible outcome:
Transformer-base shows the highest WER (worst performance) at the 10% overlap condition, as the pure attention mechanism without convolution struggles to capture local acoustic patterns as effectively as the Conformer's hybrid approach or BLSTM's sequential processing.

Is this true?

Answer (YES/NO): YES